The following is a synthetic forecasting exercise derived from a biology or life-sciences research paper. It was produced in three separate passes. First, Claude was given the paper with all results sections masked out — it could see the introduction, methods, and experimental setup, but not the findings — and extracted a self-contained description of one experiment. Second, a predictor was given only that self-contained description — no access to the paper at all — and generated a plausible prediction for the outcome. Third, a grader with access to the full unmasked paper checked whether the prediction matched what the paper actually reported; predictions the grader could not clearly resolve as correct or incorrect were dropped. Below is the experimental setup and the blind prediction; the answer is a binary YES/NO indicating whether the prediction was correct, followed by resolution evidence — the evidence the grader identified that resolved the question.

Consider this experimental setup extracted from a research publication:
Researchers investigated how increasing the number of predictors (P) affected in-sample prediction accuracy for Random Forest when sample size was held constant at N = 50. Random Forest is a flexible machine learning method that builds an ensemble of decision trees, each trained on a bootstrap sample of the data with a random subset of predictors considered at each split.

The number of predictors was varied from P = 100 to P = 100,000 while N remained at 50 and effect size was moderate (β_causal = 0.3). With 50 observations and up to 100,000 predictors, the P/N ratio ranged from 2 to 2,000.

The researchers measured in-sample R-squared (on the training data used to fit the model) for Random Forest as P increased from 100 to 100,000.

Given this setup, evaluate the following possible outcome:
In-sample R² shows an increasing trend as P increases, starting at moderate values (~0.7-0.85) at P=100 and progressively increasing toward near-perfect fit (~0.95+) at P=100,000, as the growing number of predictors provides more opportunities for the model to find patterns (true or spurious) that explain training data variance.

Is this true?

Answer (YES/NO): NO